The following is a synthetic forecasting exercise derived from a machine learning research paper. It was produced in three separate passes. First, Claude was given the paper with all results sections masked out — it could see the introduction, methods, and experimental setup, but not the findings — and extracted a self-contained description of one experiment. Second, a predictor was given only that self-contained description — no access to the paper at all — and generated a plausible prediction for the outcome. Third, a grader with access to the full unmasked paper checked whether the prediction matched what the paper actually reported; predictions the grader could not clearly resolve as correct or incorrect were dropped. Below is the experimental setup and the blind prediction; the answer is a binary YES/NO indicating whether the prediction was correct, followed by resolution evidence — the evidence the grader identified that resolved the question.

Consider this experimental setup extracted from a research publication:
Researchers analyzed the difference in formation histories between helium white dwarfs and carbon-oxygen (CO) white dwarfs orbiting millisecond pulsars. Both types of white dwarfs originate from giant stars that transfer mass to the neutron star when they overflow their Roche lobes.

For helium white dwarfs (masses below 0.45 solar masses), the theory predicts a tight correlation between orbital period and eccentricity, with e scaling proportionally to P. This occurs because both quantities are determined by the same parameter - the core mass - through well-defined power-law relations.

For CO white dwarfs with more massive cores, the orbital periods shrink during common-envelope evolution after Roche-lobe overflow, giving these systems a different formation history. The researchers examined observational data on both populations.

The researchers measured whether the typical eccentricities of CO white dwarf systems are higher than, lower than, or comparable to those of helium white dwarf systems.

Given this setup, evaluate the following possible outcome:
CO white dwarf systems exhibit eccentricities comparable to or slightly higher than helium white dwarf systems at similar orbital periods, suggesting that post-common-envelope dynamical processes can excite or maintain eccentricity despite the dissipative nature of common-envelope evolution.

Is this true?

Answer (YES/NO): NO